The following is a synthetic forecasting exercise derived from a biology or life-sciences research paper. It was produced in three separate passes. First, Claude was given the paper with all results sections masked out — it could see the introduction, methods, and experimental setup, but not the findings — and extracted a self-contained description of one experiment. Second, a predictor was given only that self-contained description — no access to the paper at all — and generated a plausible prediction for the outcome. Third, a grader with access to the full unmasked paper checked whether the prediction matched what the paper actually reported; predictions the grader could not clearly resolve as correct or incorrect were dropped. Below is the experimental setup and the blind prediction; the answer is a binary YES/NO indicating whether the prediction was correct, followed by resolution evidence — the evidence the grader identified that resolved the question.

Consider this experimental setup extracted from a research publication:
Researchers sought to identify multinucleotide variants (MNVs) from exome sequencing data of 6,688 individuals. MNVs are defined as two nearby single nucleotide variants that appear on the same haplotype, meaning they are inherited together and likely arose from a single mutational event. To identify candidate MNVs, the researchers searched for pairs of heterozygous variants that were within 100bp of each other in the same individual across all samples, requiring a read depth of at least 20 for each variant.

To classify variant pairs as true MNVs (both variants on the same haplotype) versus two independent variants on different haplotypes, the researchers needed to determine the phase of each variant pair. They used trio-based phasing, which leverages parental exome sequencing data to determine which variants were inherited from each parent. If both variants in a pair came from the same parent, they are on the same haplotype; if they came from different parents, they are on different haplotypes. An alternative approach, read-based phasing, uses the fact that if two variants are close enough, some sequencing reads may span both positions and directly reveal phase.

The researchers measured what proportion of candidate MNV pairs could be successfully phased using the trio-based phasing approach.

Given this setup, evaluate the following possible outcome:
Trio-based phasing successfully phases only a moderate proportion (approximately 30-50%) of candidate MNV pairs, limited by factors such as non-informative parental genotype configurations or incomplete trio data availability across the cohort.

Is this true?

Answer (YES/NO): NO